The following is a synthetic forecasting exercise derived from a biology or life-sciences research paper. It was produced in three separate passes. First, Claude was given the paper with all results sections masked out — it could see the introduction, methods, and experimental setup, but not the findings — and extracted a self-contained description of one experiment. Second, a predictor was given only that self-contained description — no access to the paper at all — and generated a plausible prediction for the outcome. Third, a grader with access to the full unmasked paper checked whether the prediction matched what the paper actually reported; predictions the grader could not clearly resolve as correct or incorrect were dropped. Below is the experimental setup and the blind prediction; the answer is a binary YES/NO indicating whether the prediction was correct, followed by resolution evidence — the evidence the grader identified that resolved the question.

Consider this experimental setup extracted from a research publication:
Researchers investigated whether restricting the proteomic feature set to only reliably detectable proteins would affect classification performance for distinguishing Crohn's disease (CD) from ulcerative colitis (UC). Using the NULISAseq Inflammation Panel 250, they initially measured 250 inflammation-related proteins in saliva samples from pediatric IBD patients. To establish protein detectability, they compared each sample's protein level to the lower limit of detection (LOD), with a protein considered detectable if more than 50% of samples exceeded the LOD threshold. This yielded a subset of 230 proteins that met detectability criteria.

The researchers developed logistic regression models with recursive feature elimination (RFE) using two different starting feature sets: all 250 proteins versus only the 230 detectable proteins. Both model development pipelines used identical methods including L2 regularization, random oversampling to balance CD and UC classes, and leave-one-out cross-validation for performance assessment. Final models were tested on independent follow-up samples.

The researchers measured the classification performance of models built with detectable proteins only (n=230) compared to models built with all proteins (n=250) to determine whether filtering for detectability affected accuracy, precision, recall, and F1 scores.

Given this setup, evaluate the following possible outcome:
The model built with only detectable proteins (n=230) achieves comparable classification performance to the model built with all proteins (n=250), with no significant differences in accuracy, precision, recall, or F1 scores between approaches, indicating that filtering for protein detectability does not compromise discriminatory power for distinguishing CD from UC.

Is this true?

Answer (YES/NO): NO